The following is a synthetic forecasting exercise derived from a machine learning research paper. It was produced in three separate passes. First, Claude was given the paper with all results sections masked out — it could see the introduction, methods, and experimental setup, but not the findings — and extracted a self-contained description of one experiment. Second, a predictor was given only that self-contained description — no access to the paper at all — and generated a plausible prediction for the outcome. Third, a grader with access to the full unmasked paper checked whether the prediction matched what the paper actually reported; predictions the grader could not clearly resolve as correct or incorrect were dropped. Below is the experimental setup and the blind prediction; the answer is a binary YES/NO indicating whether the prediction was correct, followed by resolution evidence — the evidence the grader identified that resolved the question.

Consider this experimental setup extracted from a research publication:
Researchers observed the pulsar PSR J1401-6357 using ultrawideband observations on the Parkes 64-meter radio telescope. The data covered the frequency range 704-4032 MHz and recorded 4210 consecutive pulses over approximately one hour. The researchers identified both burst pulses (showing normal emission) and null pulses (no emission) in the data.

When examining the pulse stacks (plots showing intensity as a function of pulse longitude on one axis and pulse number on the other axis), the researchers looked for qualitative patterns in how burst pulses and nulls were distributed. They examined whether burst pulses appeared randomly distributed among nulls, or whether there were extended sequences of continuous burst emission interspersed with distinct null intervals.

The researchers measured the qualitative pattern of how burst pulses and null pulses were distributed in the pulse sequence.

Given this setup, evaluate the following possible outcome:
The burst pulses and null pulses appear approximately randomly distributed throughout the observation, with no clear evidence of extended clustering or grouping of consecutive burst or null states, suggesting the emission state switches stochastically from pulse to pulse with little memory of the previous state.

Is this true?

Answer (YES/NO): NO